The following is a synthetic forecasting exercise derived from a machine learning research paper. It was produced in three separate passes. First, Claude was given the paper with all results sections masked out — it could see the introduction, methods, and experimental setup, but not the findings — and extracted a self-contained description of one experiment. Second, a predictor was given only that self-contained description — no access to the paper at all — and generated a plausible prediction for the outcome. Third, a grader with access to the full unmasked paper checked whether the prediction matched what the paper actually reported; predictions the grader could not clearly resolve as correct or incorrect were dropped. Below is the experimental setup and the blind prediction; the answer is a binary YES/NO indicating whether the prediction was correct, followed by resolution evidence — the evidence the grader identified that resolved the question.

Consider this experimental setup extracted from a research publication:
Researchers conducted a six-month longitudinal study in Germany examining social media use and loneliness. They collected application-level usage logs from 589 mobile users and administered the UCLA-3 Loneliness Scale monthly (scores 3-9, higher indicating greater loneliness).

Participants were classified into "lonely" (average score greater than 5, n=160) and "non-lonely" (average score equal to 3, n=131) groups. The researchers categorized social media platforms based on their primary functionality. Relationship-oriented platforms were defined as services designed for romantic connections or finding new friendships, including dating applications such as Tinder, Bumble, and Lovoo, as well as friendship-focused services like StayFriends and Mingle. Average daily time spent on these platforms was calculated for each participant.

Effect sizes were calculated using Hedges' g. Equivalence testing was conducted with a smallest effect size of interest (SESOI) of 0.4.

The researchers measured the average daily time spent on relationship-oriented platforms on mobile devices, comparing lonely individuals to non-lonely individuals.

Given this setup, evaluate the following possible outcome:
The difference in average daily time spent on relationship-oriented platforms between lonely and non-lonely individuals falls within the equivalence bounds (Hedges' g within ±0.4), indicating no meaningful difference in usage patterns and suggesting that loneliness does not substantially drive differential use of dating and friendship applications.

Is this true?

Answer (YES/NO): NO